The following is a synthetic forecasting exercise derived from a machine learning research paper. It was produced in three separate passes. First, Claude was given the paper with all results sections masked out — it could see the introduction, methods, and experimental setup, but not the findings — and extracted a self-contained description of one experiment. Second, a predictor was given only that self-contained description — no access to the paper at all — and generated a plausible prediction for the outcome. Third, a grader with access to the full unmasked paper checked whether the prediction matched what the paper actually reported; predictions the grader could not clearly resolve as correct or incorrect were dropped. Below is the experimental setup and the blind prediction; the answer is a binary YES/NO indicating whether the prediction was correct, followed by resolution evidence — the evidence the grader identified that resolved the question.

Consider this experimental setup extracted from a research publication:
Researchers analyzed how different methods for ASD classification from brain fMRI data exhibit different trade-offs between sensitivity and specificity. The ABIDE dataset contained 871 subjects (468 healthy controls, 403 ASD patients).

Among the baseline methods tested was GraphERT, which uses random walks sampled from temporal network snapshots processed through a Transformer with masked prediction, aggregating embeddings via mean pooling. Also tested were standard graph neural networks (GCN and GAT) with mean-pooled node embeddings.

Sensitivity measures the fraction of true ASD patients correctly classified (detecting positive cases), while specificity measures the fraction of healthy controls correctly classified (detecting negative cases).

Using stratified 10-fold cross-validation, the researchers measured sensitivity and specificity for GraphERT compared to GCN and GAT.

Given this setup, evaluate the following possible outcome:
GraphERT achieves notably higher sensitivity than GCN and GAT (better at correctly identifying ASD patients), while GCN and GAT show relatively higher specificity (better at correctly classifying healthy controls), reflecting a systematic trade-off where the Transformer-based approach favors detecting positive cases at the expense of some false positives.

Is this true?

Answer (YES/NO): NO